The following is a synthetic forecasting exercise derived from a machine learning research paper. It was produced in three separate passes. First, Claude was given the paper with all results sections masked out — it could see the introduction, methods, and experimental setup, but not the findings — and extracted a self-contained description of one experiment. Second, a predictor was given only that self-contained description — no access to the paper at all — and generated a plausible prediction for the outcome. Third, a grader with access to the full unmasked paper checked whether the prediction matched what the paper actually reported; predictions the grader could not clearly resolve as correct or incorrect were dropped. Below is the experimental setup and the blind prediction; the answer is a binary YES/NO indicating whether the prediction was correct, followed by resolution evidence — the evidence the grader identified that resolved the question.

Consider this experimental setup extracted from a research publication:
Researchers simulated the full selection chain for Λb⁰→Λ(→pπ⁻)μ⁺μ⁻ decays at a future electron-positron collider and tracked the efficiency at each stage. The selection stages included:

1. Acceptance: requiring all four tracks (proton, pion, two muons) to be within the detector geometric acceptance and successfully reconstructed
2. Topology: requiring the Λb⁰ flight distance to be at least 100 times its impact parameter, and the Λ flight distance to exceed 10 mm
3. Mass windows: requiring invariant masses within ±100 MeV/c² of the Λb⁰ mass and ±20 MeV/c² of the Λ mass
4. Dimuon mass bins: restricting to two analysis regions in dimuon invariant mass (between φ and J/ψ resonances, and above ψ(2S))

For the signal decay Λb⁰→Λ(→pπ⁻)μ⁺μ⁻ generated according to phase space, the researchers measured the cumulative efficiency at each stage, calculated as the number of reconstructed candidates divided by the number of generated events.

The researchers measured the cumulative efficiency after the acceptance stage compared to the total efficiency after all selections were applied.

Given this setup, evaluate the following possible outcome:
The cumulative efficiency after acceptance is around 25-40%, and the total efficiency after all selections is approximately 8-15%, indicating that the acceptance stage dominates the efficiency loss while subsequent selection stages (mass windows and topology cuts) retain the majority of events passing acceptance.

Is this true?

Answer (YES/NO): NO